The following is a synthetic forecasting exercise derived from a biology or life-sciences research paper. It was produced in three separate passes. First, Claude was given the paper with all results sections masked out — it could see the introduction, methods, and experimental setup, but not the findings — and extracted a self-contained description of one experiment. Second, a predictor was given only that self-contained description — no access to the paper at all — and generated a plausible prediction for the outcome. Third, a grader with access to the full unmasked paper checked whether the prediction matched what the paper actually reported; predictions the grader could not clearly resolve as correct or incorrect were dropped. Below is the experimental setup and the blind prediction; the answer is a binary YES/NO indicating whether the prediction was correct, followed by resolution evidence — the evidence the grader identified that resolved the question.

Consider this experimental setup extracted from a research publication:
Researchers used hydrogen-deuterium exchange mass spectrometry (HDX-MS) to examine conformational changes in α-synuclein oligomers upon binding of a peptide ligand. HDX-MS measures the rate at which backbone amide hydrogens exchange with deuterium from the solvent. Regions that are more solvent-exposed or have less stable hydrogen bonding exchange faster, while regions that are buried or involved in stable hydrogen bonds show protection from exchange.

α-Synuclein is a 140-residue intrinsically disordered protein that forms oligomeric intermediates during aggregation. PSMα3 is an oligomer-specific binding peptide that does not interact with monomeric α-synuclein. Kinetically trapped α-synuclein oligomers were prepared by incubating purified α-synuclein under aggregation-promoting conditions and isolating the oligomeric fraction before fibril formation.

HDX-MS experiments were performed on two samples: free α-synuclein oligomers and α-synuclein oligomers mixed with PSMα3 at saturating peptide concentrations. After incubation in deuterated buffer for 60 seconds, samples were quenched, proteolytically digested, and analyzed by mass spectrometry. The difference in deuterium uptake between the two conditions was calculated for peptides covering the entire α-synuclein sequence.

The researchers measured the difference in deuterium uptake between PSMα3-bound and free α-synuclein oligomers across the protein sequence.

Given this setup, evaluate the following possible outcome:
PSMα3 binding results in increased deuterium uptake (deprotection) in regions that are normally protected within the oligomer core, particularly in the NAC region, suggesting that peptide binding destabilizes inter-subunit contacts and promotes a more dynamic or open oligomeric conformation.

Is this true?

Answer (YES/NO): NO